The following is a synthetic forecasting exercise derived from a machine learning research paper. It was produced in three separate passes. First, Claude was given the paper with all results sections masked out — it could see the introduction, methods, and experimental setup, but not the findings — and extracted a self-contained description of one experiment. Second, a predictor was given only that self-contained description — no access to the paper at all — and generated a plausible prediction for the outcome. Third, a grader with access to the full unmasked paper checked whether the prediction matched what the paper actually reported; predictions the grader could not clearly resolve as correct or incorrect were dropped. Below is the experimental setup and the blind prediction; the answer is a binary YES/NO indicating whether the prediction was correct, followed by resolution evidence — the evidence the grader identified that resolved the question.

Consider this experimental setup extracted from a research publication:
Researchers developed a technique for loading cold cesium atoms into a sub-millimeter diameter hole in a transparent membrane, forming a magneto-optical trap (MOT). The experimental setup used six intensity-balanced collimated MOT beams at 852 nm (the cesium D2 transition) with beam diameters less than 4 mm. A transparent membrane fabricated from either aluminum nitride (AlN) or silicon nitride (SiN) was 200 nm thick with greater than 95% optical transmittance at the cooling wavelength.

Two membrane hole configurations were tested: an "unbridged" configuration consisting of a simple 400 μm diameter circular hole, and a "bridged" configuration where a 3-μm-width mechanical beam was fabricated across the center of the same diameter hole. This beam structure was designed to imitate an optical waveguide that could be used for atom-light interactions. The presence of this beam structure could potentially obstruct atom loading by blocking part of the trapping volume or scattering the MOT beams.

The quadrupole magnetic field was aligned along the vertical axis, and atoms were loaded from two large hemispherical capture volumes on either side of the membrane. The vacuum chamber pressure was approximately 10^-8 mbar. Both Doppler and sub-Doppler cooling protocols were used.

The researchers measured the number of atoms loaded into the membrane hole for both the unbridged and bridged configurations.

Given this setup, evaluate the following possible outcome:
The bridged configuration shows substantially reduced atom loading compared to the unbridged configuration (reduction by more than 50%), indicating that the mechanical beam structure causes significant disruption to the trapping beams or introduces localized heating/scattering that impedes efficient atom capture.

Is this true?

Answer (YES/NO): YES